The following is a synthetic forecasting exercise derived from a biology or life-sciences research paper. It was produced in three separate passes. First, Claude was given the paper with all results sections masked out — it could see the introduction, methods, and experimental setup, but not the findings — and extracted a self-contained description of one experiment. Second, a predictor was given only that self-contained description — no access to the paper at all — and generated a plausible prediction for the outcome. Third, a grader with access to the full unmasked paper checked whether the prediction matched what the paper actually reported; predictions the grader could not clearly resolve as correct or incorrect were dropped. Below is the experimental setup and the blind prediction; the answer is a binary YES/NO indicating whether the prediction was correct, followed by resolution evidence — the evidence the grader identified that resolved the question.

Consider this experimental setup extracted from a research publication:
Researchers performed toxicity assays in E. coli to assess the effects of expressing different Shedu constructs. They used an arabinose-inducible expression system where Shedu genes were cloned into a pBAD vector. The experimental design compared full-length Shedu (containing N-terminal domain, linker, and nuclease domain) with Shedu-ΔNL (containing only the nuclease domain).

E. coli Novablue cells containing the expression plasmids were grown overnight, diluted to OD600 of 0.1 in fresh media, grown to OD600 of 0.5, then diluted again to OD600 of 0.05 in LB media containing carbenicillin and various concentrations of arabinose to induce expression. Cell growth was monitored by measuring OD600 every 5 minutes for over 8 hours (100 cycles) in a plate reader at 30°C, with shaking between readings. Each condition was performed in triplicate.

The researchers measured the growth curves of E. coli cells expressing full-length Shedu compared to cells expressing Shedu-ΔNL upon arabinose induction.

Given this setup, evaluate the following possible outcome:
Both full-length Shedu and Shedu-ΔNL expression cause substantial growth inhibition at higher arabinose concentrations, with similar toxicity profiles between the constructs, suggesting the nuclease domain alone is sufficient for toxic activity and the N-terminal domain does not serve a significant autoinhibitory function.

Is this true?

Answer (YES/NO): NO